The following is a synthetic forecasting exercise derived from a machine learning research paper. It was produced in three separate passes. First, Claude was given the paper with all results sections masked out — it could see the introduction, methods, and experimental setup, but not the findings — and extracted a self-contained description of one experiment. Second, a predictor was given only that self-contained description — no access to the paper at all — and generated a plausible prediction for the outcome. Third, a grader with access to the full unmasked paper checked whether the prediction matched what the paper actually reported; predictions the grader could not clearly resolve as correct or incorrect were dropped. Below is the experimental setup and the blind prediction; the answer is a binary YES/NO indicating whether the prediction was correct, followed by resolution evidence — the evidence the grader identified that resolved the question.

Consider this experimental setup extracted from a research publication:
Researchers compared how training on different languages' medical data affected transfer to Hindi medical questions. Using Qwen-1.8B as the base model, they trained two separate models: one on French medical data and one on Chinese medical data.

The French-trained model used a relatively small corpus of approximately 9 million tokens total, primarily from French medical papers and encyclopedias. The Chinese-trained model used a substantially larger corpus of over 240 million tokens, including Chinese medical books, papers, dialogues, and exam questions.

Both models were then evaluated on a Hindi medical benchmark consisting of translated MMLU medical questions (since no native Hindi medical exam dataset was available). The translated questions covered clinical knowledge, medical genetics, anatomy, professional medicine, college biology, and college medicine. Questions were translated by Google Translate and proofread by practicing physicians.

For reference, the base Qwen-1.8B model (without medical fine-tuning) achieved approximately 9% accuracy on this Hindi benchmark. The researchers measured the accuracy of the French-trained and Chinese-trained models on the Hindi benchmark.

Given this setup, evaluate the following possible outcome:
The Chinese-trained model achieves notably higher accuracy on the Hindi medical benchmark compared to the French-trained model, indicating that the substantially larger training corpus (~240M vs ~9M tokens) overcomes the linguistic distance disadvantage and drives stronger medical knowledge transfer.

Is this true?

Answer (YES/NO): NO